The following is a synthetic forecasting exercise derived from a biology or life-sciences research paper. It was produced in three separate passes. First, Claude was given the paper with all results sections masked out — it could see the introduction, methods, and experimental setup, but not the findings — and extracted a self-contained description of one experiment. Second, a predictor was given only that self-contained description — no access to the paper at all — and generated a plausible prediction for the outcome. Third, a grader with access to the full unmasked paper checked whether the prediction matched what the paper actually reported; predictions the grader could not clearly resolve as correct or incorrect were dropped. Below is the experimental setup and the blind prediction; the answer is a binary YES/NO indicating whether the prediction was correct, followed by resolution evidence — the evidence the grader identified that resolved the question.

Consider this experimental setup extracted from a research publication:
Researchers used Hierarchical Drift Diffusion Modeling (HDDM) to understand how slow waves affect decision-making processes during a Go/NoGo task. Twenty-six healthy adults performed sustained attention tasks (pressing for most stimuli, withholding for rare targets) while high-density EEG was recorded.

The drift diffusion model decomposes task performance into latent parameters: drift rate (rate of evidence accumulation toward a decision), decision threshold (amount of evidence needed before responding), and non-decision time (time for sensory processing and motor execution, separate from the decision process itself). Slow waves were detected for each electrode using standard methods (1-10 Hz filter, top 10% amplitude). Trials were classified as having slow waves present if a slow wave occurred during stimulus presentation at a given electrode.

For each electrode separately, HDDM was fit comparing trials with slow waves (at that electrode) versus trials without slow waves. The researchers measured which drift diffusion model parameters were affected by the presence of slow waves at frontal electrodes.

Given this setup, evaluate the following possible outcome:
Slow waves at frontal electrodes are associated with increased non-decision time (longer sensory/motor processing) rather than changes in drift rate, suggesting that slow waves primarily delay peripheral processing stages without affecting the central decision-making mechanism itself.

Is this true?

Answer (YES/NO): NO